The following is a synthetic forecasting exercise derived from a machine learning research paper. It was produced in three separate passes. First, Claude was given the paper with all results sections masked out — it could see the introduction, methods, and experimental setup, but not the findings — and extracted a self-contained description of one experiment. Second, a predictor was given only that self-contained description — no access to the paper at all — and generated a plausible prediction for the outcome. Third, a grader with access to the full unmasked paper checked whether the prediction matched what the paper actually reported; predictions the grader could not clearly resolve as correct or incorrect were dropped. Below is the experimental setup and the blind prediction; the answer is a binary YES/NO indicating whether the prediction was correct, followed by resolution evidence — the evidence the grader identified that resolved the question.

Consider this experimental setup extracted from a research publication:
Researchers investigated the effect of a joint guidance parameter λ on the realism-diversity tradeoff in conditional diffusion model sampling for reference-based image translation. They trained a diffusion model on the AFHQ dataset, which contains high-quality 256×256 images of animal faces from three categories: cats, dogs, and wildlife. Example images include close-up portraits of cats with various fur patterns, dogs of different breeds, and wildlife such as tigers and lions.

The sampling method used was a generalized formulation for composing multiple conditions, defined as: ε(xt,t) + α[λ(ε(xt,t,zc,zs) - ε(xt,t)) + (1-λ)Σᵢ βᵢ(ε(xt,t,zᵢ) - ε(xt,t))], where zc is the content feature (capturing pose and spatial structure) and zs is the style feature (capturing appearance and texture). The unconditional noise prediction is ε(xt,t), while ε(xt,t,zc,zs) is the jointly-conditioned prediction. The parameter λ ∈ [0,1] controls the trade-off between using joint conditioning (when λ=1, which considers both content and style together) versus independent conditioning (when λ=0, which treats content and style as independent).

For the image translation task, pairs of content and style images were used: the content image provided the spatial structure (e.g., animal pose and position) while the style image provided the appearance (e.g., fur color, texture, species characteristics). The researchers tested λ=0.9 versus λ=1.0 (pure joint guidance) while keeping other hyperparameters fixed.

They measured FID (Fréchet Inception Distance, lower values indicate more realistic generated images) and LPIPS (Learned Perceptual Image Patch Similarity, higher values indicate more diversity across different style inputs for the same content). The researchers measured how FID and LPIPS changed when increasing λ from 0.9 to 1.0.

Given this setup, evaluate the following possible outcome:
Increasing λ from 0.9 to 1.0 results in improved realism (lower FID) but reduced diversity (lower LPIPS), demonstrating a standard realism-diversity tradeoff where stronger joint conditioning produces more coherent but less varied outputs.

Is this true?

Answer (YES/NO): YES